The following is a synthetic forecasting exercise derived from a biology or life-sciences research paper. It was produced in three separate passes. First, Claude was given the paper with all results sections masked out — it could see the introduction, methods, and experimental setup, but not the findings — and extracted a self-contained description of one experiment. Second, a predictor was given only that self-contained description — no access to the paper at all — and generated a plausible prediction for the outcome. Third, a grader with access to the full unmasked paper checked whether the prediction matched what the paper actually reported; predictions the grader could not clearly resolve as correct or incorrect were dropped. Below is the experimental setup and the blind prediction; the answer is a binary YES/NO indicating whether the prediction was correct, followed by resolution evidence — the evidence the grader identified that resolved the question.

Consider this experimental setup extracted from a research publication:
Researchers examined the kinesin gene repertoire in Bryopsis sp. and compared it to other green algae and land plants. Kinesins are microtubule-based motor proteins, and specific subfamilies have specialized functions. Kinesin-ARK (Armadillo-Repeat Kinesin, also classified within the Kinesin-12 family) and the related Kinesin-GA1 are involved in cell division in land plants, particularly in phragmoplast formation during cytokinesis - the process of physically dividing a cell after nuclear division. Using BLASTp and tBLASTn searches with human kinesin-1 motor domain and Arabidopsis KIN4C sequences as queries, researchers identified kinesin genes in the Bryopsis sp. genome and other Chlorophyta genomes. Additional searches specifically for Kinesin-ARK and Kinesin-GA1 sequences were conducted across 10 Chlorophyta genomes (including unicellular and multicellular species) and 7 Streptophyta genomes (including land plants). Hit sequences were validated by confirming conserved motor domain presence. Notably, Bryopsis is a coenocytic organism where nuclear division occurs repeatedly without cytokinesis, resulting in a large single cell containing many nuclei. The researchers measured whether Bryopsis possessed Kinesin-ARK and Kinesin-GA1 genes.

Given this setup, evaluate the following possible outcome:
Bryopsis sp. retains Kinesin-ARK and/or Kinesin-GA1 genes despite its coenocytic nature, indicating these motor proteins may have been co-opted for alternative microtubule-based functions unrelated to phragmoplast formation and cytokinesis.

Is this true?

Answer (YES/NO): YES